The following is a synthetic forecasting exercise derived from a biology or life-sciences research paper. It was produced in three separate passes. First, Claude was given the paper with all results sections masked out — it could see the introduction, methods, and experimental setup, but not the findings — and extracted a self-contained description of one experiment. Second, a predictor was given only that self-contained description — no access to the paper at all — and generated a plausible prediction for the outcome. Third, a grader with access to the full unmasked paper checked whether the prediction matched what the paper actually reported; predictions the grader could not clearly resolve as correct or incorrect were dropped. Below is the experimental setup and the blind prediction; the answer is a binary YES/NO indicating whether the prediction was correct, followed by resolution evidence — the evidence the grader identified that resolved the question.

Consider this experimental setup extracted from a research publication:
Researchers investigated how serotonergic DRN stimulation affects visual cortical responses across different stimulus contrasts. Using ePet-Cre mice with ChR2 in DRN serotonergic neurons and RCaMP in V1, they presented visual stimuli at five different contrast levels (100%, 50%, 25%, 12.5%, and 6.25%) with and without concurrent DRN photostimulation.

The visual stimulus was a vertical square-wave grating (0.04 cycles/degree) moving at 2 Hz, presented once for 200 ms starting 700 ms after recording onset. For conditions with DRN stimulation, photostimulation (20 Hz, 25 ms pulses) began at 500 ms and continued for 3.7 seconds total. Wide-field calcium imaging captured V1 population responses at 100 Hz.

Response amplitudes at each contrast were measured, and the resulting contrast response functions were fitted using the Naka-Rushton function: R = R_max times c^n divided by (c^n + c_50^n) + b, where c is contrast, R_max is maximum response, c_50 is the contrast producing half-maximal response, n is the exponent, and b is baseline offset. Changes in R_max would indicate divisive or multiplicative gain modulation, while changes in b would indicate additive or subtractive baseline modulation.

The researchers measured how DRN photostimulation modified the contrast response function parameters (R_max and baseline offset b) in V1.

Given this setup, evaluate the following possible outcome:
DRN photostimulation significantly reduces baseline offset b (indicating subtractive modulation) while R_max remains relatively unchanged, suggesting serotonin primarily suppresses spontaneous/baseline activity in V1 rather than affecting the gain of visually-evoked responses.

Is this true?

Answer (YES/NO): NO